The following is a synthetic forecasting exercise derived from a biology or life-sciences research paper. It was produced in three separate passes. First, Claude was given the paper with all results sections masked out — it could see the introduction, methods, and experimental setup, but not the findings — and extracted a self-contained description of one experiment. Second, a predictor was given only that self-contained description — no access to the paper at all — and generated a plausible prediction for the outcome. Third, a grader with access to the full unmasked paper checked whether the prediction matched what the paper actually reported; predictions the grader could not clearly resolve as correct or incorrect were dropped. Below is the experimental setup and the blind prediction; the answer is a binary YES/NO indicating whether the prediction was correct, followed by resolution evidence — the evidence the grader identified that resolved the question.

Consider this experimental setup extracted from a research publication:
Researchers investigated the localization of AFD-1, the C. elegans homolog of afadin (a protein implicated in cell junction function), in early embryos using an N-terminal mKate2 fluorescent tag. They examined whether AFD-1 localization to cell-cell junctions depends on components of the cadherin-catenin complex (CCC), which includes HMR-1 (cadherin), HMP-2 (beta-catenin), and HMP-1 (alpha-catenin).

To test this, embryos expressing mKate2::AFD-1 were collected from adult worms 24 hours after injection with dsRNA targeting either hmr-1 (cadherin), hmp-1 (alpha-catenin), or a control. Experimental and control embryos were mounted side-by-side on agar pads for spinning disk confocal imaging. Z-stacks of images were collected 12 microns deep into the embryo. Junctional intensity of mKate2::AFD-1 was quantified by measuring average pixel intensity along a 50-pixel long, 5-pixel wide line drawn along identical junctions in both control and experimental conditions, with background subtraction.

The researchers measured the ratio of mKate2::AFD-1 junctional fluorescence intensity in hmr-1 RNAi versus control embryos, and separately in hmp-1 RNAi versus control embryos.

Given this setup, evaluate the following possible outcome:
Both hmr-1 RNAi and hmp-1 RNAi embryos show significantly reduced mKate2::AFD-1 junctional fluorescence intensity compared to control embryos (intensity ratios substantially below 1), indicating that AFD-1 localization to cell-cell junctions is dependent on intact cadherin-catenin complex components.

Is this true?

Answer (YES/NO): NO